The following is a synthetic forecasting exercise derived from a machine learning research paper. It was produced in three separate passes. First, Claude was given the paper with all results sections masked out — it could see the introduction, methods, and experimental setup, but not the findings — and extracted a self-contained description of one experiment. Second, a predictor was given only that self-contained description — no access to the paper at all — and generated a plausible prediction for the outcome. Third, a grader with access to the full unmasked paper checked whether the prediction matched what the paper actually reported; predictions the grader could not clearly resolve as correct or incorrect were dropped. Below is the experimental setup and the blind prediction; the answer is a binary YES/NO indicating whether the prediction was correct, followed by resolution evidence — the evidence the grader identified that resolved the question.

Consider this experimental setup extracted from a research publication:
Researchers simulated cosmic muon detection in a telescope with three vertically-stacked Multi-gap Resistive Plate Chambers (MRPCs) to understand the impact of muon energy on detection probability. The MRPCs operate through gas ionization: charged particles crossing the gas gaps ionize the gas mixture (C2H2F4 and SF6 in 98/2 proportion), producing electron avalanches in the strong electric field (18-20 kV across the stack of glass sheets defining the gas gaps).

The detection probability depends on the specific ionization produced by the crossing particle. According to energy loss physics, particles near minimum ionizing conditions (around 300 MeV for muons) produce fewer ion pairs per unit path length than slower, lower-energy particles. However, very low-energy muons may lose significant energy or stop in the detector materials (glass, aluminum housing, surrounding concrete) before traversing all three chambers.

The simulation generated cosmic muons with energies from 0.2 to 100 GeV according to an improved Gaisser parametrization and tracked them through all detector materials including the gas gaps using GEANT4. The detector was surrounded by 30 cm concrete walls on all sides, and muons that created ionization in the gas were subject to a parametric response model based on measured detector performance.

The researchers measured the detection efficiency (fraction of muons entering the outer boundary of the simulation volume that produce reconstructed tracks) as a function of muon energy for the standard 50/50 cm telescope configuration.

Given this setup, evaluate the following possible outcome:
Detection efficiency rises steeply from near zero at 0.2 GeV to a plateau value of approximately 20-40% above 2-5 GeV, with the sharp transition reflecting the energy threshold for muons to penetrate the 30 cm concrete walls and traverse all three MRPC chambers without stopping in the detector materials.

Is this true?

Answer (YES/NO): NO